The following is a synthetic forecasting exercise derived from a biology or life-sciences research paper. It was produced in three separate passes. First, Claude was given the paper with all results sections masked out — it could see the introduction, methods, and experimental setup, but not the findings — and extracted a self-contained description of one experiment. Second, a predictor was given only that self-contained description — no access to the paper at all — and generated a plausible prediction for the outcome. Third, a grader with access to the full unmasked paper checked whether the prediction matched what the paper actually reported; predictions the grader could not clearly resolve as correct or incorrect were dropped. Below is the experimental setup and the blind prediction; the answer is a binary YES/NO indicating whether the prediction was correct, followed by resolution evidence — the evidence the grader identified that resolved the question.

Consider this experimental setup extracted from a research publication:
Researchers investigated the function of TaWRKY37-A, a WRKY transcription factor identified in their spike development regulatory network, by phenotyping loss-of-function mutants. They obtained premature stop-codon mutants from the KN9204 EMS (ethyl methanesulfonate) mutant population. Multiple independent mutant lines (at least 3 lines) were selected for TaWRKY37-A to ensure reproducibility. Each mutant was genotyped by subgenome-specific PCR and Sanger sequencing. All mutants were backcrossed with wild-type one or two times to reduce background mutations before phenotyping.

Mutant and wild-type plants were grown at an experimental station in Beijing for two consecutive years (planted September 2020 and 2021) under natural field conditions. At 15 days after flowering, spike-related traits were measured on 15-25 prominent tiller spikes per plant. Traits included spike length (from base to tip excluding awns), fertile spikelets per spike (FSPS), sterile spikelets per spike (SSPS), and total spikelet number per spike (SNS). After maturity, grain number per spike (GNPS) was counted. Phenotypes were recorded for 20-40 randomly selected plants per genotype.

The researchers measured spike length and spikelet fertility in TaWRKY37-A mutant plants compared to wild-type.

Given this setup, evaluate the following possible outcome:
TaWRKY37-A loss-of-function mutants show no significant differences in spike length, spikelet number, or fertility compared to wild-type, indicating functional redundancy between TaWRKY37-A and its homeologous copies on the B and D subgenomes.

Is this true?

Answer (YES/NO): NO